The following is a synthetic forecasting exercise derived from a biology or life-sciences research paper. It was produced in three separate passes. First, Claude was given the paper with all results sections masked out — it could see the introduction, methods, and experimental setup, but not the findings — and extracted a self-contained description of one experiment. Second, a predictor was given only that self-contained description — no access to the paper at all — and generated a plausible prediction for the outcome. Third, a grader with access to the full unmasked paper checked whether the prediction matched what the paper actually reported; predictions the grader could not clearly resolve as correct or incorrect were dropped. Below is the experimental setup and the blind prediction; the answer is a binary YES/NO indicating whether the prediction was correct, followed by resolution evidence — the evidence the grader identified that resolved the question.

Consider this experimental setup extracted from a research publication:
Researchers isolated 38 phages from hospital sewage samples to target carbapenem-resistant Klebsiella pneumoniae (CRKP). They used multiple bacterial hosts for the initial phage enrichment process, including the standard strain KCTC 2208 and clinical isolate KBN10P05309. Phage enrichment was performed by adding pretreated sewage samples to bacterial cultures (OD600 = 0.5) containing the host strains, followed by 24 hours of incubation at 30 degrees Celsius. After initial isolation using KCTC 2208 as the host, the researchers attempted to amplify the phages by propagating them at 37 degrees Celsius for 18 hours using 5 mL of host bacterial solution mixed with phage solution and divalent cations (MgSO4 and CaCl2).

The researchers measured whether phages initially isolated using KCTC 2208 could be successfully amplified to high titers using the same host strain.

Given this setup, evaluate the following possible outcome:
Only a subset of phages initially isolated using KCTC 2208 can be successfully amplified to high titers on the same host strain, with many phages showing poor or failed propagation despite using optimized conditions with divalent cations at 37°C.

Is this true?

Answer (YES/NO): NO